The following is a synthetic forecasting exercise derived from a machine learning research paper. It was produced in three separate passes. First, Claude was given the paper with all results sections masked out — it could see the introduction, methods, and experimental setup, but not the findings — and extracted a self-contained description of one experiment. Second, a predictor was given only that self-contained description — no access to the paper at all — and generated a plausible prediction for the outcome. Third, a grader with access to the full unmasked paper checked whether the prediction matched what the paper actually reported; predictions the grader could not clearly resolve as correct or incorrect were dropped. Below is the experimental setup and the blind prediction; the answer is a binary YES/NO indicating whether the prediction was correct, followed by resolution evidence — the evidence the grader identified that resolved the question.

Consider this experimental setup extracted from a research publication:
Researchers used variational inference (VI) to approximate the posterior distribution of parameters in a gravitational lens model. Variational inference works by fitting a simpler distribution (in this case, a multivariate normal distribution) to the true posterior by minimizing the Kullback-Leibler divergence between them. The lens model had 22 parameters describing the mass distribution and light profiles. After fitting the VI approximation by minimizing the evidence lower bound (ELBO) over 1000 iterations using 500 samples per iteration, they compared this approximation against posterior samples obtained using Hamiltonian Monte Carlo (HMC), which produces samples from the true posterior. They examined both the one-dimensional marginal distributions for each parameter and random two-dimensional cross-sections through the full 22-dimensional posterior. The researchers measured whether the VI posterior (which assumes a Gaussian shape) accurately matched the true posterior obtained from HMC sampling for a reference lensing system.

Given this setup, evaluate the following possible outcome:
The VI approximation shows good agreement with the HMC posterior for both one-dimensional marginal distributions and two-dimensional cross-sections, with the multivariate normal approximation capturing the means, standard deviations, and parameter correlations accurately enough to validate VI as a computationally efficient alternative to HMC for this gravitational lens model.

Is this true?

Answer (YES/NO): NO